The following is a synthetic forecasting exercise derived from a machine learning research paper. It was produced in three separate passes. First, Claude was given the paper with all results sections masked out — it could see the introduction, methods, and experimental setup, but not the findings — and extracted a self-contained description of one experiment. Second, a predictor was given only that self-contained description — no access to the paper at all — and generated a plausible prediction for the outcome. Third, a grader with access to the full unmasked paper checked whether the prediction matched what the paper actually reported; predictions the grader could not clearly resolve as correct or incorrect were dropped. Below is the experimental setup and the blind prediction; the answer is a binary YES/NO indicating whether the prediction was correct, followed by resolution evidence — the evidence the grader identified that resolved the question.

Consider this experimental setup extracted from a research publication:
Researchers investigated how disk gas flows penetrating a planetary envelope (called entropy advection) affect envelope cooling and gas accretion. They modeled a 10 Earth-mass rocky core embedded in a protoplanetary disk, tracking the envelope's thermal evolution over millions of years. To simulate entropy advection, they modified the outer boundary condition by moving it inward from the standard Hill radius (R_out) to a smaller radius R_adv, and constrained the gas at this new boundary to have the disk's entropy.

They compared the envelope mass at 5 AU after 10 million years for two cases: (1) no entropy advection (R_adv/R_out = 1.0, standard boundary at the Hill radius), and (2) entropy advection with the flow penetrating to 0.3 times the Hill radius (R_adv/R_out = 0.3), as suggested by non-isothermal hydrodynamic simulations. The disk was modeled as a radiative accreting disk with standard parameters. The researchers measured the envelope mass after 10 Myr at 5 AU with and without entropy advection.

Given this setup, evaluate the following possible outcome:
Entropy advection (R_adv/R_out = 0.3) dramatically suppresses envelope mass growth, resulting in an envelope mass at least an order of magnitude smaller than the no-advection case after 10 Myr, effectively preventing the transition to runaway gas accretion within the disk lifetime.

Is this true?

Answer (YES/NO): NO